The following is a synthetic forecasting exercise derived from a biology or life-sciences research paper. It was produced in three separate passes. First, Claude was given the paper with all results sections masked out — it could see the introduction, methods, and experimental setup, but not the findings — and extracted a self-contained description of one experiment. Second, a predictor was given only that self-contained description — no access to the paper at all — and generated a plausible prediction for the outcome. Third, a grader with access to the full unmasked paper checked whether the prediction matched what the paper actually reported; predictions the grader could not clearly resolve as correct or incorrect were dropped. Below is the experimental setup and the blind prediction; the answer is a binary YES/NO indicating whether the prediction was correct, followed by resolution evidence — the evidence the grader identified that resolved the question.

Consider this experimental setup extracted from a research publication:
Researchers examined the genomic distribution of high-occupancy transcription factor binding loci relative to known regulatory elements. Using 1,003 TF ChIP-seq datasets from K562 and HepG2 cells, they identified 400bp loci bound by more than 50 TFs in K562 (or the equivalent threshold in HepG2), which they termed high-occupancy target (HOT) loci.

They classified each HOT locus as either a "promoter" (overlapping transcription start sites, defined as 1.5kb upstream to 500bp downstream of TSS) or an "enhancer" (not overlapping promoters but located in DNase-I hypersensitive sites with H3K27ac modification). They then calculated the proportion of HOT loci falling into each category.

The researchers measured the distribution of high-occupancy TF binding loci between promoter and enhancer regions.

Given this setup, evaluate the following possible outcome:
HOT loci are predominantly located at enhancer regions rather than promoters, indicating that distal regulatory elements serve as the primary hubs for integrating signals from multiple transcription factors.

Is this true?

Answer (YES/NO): NO